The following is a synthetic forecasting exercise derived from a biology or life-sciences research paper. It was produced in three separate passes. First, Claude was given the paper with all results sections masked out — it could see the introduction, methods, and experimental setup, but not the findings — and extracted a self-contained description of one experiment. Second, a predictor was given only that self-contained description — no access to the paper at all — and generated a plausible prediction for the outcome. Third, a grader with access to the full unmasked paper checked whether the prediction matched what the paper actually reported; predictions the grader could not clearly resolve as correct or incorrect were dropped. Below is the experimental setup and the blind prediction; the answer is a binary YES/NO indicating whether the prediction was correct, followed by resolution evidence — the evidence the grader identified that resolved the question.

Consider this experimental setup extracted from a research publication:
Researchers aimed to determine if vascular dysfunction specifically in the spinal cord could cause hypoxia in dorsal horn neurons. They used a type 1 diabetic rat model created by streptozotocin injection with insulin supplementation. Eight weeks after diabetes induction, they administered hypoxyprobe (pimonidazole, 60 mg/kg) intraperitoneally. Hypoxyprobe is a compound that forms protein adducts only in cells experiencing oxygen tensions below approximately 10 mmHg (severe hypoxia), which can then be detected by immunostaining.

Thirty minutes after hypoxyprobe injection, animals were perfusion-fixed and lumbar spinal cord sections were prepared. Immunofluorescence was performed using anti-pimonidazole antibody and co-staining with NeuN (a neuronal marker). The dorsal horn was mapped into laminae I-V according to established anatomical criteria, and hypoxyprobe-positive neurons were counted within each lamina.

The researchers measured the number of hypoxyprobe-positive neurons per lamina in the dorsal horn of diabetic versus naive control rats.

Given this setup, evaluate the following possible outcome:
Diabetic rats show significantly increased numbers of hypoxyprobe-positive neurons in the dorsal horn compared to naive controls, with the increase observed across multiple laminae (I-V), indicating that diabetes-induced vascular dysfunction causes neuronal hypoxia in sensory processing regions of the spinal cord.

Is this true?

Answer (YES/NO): YES